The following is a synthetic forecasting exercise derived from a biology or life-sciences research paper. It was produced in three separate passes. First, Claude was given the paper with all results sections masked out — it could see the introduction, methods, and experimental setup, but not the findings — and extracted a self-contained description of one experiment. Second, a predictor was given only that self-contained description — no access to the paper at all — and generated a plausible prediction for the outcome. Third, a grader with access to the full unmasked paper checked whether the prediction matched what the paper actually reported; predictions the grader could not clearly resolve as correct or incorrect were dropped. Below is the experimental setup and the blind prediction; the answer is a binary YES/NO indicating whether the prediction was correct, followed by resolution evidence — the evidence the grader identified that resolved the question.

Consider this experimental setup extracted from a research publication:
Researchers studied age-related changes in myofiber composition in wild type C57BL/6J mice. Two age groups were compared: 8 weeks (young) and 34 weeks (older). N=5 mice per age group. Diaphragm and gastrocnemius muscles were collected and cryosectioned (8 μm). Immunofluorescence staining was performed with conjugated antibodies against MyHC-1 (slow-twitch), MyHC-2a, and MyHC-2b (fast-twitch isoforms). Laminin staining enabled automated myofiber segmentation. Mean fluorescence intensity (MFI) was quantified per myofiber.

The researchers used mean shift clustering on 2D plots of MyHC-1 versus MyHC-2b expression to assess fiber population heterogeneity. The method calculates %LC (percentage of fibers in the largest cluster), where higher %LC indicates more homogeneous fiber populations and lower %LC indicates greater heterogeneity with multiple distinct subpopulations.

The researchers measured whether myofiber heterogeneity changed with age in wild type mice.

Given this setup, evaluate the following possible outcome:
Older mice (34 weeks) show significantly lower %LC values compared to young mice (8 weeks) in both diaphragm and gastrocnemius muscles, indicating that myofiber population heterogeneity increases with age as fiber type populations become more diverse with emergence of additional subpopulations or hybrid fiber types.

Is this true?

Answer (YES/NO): NO